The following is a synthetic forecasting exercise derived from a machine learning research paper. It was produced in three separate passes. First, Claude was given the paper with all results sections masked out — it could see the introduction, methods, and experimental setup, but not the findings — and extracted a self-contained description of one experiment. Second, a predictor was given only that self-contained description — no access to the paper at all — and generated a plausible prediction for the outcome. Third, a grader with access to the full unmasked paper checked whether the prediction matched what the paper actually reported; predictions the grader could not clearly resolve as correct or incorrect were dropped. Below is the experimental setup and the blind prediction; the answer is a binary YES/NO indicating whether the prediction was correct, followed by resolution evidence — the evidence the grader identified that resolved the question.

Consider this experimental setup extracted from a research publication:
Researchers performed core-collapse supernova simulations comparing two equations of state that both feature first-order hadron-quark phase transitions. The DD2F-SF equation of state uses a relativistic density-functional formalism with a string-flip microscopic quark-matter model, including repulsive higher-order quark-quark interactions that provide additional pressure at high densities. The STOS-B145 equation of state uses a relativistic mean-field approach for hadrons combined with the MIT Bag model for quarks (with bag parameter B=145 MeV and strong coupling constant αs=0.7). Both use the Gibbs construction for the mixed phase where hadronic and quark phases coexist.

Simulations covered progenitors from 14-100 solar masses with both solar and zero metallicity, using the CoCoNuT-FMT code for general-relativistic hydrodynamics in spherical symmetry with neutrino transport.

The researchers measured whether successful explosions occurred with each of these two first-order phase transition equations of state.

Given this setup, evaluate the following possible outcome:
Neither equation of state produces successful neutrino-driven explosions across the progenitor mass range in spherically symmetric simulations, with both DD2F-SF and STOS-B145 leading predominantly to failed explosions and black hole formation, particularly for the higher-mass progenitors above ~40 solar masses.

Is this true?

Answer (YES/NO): NO